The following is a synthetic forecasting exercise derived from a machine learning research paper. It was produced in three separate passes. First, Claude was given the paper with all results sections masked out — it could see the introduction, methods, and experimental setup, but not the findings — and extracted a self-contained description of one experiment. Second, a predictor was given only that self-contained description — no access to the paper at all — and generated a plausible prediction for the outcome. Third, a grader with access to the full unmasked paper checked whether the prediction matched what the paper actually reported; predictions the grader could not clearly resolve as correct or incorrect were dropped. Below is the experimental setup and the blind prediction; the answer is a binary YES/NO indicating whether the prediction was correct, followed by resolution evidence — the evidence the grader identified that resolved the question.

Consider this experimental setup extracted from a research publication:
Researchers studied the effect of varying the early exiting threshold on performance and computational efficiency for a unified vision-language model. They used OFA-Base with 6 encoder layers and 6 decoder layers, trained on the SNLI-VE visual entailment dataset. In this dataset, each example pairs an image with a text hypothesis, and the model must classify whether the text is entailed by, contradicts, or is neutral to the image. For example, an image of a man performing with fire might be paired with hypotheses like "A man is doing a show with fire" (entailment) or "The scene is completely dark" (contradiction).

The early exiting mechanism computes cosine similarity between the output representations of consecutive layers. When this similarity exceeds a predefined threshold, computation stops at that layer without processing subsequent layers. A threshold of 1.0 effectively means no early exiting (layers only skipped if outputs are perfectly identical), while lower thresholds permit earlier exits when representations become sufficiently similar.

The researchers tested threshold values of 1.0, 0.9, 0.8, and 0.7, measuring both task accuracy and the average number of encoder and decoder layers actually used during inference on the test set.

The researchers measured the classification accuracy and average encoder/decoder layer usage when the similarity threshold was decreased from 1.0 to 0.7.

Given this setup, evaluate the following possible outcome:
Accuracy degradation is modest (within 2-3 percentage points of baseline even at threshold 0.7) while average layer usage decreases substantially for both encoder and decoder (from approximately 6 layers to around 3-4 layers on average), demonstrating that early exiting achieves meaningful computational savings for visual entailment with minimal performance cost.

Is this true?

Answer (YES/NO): NO